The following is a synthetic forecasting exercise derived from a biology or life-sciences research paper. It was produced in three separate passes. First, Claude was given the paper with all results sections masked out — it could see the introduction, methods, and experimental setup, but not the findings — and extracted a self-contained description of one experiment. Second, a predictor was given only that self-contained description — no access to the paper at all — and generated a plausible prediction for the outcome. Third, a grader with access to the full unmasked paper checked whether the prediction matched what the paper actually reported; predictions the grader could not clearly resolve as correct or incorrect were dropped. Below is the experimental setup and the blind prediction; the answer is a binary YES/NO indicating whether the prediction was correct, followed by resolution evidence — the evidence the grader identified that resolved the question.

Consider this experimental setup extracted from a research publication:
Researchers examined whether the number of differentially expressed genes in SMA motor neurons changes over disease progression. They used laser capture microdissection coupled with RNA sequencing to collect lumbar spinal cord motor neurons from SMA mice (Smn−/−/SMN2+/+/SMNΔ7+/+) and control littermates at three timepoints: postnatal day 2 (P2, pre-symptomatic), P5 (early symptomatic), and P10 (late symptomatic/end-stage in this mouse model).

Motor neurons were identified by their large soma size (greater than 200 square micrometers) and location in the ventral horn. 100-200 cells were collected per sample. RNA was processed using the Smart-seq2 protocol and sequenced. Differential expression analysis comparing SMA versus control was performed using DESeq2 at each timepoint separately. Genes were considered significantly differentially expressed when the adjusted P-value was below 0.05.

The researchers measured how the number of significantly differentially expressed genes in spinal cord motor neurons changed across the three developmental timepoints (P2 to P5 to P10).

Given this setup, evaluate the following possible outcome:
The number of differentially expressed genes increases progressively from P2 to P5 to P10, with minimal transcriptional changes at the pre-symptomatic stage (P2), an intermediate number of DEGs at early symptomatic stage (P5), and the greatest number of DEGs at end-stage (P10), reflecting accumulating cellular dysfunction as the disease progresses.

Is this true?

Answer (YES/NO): YES